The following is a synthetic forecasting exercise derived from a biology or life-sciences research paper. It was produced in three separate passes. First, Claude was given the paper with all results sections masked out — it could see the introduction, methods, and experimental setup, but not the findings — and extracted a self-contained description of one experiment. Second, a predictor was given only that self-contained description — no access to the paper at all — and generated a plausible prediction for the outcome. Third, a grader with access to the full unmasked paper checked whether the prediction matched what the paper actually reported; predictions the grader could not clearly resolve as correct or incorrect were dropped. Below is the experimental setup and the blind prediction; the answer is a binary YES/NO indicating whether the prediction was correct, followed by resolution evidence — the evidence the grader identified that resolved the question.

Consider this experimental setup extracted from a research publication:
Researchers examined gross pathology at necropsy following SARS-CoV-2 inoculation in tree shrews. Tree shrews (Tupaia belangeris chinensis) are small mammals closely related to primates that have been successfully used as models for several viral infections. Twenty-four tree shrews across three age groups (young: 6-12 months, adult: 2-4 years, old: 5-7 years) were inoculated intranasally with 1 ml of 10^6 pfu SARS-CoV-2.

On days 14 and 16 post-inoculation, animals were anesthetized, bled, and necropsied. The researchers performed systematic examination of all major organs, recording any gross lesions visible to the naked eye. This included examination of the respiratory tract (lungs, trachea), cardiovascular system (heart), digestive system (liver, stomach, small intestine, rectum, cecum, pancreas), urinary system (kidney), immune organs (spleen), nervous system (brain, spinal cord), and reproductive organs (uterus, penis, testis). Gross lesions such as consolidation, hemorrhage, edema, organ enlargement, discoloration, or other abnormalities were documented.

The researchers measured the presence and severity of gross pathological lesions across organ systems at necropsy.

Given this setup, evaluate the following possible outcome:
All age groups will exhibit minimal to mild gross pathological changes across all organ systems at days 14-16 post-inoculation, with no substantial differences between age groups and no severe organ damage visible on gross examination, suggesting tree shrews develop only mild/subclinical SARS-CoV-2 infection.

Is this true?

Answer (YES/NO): NO